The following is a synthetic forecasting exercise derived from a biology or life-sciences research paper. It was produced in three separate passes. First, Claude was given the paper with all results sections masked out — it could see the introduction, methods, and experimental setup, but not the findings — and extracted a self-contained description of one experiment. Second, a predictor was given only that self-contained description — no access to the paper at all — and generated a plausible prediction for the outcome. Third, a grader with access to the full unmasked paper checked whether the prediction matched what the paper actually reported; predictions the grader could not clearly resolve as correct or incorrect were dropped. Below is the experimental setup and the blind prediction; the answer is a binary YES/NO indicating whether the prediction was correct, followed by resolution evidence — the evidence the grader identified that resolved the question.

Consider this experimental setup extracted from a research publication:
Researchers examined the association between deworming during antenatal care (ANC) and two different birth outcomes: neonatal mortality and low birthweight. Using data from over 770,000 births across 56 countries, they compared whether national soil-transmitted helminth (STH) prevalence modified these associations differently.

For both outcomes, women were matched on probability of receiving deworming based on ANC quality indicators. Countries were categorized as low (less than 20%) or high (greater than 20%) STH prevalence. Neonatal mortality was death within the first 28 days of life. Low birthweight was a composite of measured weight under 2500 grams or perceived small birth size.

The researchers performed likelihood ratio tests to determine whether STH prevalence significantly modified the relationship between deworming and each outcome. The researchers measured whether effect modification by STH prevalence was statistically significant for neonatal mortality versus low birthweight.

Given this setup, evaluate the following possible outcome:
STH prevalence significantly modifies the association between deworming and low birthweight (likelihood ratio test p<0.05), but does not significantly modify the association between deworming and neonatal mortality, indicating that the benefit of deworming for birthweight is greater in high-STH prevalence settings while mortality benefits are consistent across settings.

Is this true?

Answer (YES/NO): NO